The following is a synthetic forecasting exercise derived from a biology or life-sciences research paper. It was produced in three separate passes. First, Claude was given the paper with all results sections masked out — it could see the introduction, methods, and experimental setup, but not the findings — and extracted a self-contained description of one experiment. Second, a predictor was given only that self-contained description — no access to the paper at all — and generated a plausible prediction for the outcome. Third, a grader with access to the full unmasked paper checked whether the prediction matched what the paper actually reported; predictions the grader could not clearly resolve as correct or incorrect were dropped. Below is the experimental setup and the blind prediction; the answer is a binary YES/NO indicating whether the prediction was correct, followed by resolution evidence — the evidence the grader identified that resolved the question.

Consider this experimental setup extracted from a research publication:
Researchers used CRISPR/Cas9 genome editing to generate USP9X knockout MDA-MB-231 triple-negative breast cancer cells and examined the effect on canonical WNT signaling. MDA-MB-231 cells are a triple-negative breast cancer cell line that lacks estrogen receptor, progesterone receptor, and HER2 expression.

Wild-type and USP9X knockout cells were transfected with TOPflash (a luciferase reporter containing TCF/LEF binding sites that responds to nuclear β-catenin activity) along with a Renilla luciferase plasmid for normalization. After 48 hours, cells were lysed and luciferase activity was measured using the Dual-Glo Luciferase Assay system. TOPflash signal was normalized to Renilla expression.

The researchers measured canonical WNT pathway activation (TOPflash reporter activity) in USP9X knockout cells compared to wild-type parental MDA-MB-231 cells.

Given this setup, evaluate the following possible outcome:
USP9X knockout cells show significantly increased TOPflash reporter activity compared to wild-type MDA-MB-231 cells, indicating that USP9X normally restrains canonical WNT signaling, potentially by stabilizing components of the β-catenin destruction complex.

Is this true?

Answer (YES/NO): NO